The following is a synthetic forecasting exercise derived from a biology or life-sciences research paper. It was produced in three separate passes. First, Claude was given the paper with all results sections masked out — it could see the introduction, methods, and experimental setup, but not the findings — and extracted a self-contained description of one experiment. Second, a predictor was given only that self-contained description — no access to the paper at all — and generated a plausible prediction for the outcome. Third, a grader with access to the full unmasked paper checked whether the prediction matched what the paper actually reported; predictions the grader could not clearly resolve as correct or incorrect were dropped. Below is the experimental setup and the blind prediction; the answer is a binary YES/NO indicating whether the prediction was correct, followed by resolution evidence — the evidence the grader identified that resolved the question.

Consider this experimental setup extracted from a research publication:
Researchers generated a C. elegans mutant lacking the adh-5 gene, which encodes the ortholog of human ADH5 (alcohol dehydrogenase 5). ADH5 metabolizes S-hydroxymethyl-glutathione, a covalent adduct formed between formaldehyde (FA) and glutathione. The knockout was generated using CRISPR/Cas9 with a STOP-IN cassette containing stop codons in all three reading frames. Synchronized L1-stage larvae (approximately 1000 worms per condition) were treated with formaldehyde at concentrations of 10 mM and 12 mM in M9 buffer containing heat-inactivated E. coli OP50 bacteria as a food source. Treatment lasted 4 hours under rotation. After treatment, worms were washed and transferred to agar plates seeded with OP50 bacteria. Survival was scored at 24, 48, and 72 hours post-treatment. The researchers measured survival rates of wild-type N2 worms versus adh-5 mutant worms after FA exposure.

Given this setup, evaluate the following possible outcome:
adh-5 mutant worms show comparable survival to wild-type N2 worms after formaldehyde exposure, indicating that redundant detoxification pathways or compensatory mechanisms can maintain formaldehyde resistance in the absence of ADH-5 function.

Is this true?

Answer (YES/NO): NO